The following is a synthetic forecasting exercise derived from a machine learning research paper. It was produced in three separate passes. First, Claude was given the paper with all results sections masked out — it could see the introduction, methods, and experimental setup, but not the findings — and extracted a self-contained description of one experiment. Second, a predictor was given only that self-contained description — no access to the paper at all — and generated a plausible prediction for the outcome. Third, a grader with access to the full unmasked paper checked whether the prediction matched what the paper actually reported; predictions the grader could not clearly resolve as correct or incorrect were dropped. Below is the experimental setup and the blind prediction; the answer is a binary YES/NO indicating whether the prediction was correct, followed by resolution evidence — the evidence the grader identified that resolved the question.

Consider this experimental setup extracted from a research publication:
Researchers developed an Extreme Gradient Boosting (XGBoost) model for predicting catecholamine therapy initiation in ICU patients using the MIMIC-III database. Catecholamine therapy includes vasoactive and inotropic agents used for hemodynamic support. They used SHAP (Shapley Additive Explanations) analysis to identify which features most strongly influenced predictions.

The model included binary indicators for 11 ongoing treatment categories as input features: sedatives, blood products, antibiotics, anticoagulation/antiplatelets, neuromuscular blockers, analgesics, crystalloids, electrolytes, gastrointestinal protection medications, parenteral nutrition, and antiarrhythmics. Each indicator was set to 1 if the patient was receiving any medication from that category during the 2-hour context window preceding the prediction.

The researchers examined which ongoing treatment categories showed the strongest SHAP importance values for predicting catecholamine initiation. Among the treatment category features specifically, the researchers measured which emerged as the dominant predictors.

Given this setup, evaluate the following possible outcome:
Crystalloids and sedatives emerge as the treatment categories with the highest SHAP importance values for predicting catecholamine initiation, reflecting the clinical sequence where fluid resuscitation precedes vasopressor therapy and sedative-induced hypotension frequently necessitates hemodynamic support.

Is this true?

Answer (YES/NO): NO